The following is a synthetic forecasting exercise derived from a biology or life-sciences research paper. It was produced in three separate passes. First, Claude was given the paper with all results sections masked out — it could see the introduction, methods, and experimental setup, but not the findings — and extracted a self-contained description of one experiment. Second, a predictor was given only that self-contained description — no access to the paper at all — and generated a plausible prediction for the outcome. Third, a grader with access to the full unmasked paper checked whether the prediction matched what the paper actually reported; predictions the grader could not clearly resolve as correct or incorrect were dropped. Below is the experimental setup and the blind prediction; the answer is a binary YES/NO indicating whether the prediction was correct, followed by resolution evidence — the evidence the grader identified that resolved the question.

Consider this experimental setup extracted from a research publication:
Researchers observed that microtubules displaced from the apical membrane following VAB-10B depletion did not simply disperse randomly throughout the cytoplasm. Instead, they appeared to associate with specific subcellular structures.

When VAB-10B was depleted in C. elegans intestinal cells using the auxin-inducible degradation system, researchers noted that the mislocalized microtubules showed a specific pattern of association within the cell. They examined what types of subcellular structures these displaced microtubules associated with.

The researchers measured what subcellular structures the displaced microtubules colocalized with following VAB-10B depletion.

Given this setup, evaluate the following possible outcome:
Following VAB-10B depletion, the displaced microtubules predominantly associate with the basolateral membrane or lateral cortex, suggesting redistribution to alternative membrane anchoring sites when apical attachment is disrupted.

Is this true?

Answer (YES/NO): NO